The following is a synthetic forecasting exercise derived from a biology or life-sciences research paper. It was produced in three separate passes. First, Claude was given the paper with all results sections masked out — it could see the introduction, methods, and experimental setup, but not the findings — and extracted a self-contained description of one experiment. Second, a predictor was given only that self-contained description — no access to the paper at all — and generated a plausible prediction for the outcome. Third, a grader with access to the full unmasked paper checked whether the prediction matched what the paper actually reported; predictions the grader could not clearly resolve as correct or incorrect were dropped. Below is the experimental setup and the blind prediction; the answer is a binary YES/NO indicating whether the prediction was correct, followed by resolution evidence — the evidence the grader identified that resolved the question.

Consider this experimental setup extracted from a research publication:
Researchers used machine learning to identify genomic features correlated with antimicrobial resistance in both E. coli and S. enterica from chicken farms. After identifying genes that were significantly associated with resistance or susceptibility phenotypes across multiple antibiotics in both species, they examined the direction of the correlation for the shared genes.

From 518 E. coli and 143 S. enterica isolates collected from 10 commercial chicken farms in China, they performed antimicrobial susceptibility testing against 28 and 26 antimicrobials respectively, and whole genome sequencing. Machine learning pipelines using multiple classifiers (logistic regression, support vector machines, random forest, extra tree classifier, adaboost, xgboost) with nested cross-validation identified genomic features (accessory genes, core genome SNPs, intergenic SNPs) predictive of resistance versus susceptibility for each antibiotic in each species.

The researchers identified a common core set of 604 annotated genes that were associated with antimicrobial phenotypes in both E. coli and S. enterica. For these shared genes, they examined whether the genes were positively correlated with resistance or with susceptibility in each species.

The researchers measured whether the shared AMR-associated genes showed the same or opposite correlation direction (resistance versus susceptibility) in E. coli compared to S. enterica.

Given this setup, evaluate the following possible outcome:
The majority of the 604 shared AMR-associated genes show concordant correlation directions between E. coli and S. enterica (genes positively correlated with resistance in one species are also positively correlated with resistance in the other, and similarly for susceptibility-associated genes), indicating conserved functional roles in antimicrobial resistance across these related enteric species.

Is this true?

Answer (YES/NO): NO